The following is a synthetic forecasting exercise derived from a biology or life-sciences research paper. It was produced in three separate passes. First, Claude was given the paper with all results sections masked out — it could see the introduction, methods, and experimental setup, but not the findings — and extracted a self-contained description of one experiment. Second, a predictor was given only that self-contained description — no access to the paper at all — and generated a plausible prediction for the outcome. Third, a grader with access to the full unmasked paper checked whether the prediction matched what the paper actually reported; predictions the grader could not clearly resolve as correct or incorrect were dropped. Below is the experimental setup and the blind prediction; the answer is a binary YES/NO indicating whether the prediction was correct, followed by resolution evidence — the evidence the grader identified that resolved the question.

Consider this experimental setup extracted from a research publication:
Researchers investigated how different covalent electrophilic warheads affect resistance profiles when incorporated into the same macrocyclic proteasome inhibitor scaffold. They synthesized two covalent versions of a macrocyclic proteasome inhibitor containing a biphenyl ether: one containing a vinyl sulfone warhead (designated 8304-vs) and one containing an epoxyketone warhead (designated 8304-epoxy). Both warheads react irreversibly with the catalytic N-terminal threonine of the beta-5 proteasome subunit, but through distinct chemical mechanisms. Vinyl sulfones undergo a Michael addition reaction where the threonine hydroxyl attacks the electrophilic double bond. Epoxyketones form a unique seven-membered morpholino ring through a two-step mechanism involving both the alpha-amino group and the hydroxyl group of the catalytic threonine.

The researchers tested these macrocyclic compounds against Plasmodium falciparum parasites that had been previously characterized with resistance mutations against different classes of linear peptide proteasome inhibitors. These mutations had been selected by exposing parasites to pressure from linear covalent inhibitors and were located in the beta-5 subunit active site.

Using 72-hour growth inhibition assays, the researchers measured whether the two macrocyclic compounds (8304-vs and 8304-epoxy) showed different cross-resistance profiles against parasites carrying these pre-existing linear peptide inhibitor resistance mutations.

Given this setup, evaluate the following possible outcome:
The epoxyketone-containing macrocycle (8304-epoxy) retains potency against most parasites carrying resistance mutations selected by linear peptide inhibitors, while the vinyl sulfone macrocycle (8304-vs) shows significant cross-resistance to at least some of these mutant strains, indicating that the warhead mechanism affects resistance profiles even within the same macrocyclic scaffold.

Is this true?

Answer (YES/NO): YES